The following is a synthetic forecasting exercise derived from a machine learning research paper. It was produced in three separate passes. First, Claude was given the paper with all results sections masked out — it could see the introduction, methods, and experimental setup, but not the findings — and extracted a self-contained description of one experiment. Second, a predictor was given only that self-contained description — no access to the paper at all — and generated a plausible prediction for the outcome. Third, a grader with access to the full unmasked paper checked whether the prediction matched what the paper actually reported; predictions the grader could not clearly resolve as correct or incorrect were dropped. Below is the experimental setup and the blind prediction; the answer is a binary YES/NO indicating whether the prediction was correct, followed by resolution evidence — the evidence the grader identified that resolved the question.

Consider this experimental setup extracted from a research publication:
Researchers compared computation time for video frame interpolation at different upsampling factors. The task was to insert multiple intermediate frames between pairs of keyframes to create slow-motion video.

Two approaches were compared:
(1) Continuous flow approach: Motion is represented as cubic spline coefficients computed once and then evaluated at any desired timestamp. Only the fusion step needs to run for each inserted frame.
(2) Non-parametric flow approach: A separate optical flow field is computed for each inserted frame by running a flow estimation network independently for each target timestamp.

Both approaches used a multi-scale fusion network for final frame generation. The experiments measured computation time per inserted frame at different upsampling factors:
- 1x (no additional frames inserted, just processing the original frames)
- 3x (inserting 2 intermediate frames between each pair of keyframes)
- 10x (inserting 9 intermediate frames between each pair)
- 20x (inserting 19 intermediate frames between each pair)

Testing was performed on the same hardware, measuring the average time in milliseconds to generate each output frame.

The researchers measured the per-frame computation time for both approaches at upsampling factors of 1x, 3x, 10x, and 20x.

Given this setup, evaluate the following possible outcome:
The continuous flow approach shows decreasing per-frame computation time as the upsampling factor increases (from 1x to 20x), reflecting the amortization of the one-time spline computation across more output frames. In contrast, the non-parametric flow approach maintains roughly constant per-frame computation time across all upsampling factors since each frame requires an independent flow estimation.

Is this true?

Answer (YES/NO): YES